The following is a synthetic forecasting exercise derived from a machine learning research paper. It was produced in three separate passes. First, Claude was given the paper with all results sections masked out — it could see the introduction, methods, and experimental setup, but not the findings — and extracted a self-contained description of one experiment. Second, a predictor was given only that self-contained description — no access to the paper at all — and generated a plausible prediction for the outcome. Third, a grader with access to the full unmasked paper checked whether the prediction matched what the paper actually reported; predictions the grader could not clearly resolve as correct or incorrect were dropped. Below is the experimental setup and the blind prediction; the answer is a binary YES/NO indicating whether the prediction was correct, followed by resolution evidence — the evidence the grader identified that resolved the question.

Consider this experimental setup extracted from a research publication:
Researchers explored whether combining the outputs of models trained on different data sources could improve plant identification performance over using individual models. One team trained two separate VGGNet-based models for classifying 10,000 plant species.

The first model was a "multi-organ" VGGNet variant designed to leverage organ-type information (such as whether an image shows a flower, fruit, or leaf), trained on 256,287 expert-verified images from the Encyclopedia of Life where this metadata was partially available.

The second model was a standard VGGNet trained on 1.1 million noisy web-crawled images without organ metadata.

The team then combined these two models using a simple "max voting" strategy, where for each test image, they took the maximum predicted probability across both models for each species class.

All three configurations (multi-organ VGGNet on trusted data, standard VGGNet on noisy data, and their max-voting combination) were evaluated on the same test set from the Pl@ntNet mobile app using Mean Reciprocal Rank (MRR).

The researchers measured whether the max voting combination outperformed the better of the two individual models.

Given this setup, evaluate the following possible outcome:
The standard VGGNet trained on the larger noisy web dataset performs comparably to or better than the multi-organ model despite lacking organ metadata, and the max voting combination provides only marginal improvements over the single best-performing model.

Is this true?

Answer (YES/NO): NO